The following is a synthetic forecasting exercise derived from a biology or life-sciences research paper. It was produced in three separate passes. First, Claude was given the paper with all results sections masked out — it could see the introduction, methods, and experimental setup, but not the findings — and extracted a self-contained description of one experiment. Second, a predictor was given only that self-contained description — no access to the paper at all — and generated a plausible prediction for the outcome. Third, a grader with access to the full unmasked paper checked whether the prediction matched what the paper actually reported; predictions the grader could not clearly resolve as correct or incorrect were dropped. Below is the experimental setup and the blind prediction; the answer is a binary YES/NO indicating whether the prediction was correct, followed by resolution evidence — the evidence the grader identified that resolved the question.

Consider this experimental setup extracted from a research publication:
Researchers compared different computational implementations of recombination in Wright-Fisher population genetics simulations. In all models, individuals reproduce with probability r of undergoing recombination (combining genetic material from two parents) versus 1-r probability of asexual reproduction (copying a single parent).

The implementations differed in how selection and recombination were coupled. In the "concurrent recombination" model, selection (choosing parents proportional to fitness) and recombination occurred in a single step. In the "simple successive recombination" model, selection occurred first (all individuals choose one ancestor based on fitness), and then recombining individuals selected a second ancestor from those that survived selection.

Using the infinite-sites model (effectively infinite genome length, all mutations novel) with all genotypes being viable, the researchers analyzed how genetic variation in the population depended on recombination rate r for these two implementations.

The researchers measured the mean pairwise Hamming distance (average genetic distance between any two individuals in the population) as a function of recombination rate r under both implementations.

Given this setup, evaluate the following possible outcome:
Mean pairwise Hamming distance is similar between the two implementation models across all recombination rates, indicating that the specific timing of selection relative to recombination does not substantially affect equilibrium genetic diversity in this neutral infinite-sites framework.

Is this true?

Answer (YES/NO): NO